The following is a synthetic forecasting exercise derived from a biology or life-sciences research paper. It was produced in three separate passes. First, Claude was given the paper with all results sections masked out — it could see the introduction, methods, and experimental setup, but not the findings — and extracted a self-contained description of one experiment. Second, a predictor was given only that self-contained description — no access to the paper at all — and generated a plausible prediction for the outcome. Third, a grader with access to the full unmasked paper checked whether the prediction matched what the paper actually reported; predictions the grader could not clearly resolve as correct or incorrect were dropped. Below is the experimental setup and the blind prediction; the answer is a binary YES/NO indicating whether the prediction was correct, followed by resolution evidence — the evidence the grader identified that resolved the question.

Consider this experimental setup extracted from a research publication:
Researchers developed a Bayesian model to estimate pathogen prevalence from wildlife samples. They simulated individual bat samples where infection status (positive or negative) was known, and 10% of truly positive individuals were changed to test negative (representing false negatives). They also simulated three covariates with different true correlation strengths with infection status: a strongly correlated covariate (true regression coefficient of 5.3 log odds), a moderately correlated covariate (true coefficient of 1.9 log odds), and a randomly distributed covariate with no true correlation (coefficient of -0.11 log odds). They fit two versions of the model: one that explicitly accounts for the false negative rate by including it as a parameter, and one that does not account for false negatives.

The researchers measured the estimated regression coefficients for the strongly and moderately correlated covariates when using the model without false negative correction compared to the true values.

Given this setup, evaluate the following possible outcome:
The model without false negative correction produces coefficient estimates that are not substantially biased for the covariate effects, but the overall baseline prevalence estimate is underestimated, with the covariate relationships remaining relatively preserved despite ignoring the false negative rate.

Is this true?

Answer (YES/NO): NO